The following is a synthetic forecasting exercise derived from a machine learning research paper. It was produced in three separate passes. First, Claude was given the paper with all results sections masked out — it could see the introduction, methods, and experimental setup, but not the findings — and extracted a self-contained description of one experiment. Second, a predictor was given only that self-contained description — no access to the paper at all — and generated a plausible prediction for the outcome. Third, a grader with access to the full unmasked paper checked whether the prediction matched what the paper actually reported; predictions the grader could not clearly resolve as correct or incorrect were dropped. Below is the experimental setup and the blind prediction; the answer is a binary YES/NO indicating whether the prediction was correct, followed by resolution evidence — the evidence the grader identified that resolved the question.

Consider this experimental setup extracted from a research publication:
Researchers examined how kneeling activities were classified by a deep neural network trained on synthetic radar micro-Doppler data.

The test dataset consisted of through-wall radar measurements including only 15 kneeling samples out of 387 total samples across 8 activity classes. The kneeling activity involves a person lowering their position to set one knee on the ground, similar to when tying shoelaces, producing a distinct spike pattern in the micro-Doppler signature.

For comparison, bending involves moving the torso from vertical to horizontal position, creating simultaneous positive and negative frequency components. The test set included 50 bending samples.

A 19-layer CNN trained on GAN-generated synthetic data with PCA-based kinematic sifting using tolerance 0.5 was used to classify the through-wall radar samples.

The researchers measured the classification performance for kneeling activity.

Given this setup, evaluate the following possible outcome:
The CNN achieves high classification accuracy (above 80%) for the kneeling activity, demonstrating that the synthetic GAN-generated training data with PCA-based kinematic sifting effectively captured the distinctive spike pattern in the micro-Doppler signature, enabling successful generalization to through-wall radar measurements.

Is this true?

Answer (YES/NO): NO